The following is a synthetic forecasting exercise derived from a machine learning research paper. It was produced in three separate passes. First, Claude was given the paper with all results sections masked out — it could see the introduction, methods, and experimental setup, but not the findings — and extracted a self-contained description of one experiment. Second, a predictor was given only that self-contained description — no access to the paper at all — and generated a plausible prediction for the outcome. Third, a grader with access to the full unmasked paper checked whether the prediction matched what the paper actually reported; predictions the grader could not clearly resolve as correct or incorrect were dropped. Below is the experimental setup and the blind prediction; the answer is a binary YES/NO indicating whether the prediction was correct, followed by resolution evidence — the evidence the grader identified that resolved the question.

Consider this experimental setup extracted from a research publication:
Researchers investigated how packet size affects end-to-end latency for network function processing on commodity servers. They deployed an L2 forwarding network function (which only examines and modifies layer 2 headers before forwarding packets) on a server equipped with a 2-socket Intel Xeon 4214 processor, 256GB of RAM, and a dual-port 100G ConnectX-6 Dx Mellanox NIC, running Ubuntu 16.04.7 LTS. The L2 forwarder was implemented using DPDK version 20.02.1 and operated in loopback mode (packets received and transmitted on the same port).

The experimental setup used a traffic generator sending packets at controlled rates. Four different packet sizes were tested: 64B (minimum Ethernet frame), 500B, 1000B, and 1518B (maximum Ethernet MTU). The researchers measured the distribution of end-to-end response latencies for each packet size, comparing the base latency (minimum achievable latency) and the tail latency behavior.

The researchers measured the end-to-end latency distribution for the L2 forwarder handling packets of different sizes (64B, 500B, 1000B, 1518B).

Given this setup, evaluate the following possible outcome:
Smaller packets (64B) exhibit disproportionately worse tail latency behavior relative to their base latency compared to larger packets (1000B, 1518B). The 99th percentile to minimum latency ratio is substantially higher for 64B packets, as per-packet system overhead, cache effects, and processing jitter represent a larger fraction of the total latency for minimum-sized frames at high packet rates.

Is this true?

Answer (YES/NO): NO